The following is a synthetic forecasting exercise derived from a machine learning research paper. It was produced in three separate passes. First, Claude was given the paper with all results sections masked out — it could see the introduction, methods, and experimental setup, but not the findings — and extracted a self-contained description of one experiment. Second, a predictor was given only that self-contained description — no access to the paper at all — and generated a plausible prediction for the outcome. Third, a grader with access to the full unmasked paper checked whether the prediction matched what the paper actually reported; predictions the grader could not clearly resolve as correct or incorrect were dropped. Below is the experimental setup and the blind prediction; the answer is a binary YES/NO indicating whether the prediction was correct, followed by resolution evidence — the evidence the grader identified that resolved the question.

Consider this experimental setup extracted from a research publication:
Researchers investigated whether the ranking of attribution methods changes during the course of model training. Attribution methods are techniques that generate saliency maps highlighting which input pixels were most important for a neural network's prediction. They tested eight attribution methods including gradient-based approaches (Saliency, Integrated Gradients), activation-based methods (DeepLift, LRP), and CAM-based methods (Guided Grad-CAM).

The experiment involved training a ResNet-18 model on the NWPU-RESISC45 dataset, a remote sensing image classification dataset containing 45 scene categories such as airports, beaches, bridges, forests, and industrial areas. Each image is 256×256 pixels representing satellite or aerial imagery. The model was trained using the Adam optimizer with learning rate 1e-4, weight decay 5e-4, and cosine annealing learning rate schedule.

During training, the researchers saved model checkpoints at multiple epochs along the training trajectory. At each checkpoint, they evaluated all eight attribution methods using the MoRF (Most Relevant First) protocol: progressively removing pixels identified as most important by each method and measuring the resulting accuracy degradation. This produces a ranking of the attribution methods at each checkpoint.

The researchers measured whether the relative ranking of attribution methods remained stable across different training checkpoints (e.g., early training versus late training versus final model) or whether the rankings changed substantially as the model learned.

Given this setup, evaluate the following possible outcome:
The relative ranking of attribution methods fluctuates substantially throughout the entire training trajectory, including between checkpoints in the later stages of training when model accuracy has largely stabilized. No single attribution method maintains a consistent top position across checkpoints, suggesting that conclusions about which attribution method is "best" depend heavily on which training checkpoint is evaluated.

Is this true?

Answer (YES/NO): NO